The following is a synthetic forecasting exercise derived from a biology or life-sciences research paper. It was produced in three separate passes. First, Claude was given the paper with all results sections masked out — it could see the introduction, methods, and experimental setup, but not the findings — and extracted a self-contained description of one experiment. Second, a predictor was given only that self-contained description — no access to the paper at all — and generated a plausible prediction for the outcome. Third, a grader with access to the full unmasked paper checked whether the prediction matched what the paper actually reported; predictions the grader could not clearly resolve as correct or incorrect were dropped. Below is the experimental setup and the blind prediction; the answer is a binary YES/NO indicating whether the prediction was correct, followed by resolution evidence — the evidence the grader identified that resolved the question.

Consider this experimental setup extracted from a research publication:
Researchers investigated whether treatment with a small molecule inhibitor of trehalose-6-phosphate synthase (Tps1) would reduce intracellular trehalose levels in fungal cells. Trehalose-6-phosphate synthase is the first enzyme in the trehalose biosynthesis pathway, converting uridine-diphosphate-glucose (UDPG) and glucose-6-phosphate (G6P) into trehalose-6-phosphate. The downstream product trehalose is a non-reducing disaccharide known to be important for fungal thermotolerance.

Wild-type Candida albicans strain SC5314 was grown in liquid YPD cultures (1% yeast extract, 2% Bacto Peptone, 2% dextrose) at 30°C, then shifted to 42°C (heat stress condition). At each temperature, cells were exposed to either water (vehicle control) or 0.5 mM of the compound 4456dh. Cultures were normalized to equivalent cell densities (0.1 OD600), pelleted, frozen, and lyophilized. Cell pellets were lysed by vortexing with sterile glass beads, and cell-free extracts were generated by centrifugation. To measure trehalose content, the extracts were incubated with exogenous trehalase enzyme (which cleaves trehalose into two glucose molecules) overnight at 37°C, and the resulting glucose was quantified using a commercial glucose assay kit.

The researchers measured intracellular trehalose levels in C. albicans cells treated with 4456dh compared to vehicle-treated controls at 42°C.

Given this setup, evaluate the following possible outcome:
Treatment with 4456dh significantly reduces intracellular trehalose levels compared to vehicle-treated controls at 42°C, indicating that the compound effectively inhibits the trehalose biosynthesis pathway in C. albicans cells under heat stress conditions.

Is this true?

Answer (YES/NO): YES